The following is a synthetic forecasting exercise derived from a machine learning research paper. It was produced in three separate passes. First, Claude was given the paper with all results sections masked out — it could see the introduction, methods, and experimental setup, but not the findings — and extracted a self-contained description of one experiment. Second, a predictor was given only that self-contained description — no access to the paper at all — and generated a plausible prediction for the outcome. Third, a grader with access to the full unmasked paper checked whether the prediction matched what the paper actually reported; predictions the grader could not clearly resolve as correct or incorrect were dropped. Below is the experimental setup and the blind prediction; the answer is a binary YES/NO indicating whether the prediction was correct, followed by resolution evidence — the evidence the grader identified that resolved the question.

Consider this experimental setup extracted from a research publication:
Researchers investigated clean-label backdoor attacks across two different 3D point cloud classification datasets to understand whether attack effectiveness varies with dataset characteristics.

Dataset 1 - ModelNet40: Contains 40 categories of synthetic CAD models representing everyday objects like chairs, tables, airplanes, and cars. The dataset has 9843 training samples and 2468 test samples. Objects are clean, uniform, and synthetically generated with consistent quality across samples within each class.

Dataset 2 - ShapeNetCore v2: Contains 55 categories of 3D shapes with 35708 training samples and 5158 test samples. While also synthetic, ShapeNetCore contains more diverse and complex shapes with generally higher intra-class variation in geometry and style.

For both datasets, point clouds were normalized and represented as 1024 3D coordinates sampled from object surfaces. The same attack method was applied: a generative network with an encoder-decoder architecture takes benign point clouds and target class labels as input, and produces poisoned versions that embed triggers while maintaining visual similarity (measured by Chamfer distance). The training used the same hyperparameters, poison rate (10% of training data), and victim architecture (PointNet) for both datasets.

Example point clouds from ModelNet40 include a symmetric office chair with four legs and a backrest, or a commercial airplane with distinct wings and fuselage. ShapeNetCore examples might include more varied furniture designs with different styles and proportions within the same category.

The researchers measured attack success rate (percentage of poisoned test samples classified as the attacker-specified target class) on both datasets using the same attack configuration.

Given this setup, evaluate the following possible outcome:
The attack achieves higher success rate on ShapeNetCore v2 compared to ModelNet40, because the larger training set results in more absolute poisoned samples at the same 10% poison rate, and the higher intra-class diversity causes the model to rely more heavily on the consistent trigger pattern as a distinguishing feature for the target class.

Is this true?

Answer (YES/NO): NO